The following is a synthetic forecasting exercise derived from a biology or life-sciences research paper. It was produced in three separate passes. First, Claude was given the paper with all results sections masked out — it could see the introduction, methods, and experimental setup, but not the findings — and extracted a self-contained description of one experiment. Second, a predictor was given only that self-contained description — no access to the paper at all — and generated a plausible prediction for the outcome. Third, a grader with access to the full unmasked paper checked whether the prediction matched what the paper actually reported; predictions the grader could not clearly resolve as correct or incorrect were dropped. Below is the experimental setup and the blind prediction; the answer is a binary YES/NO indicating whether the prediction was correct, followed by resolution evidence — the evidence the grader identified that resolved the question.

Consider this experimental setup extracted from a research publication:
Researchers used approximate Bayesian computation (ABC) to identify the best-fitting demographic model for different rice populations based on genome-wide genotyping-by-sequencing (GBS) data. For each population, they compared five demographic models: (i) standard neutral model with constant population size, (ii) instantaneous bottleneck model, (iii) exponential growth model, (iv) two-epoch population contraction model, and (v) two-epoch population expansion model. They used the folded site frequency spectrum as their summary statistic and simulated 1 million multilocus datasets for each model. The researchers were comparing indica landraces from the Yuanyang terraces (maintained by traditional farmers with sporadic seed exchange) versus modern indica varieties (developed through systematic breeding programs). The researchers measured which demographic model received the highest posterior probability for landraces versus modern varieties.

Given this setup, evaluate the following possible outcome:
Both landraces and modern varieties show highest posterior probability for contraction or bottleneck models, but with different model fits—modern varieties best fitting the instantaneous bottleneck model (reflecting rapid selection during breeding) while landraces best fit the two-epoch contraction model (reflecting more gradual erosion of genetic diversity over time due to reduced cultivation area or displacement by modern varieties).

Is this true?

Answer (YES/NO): NO